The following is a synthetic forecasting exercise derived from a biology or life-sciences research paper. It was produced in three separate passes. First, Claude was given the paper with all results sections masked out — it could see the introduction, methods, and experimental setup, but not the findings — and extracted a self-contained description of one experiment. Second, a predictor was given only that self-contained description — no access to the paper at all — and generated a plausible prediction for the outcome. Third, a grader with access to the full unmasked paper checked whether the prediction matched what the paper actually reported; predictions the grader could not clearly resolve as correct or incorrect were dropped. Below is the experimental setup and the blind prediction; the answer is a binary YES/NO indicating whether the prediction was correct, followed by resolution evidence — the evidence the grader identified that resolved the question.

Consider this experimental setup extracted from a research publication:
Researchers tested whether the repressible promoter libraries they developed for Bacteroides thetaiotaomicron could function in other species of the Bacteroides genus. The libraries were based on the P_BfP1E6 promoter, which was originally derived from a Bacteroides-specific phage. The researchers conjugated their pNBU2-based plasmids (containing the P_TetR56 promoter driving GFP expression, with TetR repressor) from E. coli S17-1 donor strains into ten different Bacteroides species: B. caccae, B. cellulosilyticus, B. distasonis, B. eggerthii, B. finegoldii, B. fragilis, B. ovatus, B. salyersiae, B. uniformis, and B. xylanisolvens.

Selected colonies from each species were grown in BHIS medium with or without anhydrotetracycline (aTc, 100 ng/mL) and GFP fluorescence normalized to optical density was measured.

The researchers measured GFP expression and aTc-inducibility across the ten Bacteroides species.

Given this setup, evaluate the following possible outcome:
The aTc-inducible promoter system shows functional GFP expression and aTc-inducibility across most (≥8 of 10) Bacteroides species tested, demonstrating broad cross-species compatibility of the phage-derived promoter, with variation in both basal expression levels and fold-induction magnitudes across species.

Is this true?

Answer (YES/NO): YES